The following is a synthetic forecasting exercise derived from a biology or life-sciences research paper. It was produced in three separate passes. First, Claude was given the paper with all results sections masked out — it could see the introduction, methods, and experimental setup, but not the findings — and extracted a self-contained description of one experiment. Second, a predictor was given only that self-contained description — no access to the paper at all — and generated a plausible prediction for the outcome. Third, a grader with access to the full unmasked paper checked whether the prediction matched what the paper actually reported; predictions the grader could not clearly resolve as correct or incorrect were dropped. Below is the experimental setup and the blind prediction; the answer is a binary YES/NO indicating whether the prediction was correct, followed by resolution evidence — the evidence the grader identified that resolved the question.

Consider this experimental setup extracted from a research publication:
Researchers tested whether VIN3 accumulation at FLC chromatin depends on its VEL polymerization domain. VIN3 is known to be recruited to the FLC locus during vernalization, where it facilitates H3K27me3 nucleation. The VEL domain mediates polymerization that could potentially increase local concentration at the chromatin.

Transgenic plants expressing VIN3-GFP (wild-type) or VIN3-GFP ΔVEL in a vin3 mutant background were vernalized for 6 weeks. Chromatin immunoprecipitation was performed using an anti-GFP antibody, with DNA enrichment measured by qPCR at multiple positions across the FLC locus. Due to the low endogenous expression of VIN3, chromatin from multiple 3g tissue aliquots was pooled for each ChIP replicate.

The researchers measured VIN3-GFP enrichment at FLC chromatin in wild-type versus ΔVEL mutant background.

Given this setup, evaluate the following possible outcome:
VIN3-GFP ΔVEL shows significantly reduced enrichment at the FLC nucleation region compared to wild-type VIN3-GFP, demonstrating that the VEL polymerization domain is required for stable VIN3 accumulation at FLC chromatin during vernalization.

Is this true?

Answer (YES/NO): YES